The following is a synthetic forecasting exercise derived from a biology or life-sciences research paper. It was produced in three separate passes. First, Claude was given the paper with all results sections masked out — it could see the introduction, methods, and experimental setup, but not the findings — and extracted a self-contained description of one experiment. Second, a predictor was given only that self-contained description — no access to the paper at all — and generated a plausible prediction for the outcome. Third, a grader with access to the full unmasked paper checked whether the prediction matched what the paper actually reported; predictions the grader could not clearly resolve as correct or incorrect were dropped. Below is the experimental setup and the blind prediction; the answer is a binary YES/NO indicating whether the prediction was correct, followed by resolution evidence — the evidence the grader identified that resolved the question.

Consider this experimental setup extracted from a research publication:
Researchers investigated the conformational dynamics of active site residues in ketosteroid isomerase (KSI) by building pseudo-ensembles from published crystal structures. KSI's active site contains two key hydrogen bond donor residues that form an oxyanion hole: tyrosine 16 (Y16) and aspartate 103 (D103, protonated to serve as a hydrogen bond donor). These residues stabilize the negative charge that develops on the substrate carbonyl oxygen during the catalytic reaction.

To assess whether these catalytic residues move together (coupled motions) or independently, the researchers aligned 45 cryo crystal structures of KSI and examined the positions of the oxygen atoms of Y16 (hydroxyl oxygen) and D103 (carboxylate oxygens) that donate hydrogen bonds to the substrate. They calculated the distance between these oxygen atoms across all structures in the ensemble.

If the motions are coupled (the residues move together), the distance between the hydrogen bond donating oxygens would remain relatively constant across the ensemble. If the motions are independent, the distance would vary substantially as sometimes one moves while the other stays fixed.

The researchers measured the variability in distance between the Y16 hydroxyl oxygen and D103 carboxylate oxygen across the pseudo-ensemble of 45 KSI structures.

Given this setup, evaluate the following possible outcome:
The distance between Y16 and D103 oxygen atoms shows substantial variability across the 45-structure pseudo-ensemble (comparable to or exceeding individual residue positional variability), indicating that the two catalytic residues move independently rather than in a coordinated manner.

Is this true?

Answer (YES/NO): YES